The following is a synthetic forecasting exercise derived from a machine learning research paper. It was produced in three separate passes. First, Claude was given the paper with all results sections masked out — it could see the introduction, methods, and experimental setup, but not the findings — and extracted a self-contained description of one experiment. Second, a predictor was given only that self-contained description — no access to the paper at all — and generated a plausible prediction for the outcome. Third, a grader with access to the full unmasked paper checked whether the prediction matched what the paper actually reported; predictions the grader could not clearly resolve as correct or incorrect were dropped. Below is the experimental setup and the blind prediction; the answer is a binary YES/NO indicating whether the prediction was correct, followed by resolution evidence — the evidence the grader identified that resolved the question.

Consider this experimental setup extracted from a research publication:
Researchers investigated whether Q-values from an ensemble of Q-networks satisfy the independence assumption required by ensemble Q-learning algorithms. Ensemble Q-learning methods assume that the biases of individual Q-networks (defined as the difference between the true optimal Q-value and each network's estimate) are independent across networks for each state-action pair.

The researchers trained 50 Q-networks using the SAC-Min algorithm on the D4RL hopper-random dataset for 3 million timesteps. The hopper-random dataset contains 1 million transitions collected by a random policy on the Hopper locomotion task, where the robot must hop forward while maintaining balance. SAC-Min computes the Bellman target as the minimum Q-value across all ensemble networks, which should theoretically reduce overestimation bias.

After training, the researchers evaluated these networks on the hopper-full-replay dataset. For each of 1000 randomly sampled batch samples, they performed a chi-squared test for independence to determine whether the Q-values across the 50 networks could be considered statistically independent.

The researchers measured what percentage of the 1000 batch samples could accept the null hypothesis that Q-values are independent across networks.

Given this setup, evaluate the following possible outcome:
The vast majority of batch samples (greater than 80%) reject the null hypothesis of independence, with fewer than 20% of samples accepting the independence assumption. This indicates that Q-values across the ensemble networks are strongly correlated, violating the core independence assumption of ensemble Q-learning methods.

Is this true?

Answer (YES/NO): NO